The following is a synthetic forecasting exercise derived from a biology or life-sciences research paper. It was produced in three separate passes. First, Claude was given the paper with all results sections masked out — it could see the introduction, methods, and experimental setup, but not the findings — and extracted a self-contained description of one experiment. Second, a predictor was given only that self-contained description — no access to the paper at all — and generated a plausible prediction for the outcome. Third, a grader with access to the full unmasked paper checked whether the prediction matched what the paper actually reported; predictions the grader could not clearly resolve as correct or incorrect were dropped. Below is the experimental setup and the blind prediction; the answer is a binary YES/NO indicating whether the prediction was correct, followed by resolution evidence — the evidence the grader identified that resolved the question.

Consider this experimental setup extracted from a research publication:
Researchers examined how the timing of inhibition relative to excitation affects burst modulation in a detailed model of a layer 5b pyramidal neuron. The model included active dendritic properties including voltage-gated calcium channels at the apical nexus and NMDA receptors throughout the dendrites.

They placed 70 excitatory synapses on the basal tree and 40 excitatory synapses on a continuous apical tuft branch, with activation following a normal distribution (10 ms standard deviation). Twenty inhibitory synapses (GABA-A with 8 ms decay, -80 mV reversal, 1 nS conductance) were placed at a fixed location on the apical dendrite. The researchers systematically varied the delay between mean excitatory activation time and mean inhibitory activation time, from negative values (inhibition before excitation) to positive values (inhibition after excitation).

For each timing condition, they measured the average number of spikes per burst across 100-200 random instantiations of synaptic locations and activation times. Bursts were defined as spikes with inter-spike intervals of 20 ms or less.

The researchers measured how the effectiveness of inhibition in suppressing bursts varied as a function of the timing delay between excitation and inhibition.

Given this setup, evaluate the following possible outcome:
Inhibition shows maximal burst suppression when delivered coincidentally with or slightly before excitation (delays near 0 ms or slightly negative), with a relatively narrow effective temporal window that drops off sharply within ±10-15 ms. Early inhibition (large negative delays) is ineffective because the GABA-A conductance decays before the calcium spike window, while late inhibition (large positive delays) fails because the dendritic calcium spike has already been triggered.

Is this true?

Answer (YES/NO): NO